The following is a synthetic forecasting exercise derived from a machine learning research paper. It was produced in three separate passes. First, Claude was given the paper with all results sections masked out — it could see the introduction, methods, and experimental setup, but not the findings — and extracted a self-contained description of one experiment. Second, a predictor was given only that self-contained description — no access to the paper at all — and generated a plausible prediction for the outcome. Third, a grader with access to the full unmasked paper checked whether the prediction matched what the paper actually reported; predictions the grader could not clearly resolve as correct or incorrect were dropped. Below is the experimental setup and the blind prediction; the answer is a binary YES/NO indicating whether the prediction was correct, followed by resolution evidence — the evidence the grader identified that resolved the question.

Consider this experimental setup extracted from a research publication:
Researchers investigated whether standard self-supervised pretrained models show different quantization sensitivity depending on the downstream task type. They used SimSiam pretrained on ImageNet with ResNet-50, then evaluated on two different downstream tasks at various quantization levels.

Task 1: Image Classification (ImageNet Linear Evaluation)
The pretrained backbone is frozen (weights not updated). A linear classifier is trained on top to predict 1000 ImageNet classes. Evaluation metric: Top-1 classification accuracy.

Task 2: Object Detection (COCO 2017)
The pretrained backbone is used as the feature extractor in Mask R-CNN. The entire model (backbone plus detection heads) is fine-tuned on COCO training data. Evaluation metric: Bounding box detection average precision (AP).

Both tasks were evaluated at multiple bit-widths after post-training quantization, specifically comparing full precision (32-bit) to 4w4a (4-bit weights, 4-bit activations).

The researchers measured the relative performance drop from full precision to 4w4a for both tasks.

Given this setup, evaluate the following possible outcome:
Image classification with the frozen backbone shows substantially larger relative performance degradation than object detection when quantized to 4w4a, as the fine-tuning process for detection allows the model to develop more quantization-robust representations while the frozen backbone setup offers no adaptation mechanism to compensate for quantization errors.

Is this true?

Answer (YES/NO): NO